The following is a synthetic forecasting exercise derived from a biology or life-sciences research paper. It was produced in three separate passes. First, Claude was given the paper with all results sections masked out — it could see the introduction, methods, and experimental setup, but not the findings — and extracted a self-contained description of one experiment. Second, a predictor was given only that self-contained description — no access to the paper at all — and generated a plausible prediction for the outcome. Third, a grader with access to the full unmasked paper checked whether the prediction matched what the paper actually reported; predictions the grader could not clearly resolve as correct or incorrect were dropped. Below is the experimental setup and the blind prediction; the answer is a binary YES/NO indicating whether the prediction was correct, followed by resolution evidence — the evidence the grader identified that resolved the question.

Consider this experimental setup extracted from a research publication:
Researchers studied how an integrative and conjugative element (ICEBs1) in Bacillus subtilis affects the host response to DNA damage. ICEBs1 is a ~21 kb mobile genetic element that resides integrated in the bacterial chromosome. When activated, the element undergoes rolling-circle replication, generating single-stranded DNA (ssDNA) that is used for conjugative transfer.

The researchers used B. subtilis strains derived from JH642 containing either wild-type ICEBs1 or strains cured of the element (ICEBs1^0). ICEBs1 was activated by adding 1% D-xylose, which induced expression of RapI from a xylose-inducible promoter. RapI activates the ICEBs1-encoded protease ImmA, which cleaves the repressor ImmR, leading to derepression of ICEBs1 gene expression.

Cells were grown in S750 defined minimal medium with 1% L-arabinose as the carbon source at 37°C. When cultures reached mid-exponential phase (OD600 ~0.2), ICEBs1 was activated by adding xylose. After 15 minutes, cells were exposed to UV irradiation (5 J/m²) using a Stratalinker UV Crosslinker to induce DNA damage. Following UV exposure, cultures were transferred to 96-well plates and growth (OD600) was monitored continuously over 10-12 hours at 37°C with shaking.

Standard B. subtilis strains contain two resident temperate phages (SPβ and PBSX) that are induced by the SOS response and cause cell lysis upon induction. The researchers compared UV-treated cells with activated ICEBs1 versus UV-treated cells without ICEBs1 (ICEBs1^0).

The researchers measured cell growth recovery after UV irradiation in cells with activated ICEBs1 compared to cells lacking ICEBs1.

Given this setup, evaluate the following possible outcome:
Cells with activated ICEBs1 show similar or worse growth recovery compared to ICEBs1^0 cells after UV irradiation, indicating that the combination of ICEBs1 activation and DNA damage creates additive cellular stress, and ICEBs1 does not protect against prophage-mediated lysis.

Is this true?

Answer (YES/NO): NO